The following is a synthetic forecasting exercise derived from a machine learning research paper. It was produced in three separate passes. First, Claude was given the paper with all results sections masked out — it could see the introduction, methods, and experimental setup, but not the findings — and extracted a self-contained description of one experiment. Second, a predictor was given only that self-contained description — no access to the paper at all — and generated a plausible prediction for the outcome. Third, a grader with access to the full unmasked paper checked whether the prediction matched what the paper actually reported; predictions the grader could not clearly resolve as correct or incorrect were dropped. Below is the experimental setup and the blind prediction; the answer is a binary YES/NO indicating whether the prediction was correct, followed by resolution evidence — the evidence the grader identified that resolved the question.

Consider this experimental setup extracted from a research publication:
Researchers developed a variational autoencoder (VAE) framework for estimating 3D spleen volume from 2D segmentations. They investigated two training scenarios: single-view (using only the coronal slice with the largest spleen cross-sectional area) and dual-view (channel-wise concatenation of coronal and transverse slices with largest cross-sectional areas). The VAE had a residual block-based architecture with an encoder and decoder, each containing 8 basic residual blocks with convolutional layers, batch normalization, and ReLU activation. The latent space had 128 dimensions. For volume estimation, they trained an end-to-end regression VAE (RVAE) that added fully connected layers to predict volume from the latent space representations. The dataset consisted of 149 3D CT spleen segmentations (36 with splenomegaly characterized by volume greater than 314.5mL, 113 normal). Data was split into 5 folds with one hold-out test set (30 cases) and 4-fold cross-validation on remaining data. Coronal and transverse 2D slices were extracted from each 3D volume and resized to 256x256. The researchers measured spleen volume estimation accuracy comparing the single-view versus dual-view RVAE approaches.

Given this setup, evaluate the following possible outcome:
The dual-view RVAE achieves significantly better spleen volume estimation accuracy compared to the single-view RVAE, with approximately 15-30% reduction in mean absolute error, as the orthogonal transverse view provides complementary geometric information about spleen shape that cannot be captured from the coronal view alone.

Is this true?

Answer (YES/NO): NO